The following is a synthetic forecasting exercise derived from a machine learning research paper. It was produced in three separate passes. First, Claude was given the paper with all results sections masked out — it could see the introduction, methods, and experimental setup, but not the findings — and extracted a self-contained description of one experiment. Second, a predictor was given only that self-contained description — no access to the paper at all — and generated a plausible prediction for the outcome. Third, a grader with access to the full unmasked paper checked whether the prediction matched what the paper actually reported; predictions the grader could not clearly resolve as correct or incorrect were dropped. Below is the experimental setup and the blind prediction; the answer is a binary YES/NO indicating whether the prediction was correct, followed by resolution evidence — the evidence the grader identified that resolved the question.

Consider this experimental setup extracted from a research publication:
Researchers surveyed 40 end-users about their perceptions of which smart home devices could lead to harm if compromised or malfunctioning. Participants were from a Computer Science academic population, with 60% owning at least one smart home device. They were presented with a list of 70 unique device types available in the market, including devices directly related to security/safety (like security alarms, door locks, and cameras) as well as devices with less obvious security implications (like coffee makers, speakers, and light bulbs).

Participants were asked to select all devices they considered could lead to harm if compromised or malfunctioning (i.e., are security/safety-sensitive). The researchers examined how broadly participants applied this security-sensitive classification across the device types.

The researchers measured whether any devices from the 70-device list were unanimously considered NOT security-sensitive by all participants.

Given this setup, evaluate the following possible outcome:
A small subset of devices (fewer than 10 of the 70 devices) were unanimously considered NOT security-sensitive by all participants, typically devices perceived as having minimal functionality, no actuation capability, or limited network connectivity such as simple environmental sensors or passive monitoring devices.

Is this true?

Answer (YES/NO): NO